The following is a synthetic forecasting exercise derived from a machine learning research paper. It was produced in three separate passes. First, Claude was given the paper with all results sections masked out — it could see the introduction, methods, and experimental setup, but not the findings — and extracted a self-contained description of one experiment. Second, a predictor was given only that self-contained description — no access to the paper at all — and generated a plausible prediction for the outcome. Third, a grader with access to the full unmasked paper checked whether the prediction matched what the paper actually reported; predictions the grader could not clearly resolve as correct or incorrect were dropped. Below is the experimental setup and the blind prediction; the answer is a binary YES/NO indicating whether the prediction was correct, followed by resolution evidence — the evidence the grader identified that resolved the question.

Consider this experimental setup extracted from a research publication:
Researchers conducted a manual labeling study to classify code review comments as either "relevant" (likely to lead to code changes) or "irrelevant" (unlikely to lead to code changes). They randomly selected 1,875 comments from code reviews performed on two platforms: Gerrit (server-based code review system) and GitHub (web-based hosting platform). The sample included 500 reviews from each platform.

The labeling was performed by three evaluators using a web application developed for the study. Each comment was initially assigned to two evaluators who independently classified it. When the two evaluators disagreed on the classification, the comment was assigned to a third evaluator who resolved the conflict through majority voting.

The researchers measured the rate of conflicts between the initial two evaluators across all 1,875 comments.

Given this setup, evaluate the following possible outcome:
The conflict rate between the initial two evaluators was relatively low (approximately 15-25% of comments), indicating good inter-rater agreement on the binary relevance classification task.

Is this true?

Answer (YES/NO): YES